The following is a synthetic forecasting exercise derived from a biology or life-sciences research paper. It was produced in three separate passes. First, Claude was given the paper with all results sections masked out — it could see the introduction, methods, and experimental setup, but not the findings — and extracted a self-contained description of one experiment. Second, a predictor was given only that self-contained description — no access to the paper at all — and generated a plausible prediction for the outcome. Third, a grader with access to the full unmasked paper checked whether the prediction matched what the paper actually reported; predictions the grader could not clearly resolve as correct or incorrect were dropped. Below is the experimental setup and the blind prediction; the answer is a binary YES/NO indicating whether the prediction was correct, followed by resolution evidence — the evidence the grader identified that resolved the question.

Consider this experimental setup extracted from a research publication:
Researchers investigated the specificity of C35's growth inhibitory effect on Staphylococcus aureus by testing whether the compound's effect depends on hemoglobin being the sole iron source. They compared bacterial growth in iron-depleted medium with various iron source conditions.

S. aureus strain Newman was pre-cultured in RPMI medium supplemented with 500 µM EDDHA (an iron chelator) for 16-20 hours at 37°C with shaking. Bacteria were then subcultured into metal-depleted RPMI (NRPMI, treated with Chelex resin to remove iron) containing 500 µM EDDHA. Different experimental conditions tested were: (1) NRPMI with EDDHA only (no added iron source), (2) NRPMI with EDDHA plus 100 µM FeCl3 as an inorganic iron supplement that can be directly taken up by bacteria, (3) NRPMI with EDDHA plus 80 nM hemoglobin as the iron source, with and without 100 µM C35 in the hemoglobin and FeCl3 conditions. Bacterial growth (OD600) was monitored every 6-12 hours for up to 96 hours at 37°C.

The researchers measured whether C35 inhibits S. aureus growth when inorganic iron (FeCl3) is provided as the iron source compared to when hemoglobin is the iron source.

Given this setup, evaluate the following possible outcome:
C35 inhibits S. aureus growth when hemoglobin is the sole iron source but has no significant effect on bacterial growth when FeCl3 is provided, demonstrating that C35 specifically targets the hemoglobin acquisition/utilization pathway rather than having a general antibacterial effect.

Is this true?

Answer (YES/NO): YES